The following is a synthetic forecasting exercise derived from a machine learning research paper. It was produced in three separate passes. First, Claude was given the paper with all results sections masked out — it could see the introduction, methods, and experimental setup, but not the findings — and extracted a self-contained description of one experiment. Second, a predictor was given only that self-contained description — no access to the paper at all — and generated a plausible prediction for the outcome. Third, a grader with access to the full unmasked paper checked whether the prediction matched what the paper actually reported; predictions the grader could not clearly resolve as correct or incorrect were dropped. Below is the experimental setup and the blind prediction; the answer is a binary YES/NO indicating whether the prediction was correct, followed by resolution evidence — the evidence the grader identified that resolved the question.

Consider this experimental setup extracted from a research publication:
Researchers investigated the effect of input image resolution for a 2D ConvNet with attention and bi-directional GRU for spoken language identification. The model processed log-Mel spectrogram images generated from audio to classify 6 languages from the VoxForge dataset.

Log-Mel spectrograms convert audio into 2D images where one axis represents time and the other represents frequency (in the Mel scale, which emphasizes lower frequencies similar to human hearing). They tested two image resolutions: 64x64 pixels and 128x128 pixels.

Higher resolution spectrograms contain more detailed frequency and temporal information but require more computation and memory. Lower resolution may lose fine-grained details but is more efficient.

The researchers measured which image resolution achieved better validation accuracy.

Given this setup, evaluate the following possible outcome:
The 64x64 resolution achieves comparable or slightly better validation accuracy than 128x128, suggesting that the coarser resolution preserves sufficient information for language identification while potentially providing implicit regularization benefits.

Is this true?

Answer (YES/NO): NO